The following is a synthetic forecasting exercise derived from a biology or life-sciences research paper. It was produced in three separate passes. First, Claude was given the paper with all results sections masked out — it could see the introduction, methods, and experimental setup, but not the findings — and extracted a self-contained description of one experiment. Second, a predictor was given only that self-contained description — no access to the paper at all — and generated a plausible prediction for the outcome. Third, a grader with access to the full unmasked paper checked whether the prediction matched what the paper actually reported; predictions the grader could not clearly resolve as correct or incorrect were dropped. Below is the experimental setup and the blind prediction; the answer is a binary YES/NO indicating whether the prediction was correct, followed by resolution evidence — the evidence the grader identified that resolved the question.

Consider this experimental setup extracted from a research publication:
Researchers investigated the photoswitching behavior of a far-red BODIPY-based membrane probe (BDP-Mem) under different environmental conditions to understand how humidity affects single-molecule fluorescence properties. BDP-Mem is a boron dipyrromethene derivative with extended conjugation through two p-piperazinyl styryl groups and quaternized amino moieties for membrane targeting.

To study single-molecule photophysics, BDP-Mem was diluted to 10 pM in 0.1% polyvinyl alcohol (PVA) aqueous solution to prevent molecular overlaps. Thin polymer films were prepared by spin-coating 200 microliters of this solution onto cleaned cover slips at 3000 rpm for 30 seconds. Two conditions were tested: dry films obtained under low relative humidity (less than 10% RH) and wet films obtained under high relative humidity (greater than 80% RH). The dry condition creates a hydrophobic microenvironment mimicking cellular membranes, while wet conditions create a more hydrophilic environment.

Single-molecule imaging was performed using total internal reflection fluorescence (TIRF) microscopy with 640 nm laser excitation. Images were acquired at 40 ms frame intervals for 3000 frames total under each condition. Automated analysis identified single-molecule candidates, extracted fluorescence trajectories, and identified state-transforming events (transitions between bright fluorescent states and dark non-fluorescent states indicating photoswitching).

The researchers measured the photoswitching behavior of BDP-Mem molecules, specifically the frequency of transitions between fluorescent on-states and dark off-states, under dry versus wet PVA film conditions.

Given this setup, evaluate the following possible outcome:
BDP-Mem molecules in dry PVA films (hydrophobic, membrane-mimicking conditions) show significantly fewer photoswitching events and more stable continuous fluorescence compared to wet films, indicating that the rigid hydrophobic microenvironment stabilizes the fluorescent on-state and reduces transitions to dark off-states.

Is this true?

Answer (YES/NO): YES